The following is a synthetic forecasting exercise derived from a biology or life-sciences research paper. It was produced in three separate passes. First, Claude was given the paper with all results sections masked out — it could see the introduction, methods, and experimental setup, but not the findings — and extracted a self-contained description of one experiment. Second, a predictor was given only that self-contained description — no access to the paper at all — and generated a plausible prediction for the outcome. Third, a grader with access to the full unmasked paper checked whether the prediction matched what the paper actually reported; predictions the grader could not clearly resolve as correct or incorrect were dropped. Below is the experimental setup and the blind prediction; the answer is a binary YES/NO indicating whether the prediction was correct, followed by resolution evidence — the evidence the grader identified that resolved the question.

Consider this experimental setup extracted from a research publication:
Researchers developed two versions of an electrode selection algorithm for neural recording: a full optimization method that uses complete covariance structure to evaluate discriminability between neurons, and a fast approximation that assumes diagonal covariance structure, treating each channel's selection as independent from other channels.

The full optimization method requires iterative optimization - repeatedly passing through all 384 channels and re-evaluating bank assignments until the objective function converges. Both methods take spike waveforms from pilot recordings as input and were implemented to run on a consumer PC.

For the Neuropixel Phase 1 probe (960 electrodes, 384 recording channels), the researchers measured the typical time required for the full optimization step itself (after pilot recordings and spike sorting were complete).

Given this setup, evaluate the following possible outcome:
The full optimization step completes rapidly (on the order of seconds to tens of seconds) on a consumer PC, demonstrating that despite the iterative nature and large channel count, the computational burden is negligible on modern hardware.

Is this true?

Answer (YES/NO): NO